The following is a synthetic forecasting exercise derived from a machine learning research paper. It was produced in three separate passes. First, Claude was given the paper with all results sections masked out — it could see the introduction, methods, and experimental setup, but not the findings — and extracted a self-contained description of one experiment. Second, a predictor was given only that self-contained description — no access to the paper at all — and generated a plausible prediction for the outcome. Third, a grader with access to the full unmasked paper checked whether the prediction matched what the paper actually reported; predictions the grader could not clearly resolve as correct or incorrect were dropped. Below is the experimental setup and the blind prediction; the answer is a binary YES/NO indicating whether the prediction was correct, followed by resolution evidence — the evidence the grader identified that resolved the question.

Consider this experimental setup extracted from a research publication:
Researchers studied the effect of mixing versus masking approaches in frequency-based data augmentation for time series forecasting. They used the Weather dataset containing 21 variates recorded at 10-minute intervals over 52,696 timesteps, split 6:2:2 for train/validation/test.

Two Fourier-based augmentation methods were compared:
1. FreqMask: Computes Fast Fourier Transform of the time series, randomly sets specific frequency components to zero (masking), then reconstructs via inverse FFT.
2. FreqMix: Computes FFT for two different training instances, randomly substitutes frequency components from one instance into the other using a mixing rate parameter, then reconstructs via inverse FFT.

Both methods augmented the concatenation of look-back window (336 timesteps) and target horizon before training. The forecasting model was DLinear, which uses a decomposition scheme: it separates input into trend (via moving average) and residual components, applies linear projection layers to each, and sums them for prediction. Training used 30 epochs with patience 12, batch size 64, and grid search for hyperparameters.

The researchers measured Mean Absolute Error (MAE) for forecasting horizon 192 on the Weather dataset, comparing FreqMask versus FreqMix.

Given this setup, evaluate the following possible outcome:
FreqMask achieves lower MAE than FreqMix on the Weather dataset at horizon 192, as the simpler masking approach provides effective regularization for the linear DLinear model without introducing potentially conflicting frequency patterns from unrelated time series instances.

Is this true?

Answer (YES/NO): YES